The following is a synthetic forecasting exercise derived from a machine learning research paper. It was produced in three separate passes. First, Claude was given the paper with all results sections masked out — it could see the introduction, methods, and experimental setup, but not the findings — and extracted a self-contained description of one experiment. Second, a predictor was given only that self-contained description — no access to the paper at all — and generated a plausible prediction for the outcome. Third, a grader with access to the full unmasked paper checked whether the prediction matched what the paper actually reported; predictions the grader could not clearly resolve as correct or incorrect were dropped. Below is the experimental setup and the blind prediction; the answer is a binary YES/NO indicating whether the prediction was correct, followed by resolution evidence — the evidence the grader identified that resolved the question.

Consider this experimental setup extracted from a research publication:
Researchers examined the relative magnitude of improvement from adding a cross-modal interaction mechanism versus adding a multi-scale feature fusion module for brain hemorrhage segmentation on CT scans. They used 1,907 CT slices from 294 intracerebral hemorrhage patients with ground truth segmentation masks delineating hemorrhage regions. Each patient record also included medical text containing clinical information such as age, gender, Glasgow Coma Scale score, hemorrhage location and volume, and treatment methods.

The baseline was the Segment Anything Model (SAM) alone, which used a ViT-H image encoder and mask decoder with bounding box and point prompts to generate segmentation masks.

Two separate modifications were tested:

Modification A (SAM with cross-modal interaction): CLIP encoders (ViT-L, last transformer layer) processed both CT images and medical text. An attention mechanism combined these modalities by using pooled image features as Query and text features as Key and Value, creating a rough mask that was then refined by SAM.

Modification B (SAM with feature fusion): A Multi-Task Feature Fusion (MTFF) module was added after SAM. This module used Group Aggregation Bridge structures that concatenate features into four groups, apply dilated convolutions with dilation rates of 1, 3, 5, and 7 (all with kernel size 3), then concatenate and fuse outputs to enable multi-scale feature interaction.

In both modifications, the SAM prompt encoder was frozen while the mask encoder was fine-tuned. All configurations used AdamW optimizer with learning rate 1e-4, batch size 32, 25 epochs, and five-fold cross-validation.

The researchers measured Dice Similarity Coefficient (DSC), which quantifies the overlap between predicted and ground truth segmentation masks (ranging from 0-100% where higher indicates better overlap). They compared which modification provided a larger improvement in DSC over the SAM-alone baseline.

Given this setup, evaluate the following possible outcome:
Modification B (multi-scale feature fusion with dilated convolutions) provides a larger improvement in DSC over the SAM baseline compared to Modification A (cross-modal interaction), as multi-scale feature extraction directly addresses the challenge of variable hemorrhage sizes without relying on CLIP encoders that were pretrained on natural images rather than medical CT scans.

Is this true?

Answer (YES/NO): YES